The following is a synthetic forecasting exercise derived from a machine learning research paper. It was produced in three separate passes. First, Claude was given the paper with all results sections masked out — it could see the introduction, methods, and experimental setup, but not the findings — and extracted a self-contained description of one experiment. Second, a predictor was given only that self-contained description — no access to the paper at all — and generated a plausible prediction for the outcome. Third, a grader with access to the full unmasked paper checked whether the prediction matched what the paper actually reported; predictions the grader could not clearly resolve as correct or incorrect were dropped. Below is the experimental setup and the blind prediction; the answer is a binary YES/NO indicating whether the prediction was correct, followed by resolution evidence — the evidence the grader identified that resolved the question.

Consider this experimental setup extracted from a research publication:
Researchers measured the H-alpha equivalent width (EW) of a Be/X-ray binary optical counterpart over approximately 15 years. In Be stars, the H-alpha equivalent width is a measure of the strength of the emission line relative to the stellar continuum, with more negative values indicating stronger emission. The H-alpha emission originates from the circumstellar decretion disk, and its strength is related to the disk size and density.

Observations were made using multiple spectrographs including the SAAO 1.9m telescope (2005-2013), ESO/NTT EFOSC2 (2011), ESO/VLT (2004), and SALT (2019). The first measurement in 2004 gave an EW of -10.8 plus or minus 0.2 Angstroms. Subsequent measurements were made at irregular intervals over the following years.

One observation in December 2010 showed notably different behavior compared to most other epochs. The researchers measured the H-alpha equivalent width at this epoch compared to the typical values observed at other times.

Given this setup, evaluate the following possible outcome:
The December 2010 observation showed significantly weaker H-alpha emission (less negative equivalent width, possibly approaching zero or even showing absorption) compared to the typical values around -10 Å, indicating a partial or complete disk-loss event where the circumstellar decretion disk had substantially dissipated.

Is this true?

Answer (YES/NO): NO